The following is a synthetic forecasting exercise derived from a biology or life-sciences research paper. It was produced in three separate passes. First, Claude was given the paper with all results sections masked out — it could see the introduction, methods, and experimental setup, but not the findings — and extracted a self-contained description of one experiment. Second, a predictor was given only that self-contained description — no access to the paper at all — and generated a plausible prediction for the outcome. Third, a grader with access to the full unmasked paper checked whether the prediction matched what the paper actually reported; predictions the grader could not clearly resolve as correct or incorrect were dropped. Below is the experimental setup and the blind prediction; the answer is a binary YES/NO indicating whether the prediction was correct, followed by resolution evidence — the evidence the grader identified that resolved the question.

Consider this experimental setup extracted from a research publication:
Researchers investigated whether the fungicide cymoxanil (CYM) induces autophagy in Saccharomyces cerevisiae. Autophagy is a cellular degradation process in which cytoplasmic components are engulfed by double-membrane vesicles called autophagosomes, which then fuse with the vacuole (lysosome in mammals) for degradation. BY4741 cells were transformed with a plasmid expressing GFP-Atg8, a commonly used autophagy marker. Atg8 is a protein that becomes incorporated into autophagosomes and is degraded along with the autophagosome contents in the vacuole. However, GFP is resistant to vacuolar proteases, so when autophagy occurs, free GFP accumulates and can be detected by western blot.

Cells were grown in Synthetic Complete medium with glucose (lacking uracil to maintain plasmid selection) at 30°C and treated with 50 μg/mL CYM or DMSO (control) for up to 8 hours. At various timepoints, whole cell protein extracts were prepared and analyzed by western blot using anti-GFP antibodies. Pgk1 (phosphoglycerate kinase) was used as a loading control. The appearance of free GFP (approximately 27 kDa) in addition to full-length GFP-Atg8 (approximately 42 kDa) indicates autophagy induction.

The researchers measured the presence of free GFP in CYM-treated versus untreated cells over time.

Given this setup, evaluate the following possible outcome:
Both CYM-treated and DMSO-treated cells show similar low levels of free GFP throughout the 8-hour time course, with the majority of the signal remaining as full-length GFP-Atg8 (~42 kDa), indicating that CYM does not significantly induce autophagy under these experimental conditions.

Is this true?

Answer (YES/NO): YES